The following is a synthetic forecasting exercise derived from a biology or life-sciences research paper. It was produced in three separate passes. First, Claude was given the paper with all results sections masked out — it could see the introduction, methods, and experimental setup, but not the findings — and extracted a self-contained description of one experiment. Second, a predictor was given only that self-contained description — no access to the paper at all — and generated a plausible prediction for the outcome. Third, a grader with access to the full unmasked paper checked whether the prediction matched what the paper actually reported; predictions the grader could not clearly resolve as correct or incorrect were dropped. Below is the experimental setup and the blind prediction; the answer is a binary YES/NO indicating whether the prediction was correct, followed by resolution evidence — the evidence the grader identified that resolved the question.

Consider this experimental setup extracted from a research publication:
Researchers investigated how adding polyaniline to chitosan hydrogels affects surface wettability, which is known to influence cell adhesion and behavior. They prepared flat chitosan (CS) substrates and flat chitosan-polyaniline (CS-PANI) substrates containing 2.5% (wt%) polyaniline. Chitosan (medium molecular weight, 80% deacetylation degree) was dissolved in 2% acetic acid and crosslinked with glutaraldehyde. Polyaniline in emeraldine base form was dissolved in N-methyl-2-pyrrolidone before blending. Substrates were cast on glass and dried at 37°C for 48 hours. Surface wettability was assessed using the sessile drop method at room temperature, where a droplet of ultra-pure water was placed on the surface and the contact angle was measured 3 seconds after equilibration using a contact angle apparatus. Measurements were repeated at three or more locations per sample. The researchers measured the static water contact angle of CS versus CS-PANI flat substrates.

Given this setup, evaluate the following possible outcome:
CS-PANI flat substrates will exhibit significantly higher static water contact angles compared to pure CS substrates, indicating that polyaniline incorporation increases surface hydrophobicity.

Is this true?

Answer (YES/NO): YES